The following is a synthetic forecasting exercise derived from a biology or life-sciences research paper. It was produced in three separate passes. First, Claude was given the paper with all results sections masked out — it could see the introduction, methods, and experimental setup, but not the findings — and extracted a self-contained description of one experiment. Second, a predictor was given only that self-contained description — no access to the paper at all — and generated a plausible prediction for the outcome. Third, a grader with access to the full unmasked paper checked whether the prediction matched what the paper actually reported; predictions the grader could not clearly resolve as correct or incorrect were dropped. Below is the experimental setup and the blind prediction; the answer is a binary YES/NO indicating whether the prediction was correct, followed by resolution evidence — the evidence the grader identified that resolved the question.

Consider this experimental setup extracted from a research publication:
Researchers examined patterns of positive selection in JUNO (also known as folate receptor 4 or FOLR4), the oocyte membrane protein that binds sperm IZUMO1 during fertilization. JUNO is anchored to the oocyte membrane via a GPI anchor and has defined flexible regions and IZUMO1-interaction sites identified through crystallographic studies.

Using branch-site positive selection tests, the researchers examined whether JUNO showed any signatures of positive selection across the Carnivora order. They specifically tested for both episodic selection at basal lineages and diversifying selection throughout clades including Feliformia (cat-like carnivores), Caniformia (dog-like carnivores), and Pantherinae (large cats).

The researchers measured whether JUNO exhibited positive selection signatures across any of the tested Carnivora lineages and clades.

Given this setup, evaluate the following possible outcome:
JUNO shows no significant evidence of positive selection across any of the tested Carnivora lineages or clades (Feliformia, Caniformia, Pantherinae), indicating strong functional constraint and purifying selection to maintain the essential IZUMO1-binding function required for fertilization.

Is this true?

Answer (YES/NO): NO